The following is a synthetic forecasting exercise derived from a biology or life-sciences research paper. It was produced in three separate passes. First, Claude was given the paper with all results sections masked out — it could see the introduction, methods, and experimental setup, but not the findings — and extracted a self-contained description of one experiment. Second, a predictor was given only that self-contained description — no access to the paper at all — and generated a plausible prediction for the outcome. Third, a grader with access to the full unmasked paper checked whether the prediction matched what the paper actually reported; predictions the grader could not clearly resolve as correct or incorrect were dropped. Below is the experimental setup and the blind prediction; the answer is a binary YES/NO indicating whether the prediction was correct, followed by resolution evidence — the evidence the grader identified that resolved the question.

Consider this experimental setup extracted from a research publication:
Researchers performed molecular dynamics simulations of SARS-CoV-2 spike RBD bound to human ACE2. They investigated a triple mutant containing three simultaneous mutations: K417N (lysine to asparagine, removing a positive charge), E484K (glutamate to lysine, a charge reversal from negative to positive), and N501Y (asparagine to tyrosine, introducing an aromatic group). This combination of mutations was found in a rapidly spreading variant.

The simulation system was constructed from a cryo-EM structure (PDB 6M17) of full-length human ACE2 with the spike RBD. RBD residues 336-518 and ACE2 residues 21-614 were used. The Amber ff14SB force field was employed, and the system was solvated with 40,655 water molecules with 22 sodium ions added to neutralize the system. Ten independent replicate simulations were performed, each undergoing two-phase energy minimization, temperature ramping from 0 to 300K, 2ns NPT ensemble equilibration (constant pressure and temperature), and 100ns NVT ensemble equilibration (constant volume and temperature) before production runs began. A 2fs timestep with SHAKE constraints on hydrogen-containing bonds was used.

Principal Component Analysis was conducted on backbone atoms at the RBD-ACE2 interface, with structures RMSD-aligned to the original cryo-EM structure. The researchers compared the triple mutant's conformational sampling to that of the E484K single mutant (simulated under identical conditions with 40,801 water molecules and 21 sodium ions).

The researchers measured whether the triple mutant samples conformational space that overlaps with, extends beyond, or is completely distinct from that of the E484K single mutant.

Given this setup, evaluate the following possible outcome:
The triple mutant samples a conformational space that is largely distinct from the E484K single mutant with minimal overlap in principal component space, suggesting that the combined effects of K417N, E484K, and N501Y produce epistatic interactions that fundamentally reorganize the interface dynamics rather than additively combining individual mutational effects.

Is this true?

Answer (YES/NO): NO